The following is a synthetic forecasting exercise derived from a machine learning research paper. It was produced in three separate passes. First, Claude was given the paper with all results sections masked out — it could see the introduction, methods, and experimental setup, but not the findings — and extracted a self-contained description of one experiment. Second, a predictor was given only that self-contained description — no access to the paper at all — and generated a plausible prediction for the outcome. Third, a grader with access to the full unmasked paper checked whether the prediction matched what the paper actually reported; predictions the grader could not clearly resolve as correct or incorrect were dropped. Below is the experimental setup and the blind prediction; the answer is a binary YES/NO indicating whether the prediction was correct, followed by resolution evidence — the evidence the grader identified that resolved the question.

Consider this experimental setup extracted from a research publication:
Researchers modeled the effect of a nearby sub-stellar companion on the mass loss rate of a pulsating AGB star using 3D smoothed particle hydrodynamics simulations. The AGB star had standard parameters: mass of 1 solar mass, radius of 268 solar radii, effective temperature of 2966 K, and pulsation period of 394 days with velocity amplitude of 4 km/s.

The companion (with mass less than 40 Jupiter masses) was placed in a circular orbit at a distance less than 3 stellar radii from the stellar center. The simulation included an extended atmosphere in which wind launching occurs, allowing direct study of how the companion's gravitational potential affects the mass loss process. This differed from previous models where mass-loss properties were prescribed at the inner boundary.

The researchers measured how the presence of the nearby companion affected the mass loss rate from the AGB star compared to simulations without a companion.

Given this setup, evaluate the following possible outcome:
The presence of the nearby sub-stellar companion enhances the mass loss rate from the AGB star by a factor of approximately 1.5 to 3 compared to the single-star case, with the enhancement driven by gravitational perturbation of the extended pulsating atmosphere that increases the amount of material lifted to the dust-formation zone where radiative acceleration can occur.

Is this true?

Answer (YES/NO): NO